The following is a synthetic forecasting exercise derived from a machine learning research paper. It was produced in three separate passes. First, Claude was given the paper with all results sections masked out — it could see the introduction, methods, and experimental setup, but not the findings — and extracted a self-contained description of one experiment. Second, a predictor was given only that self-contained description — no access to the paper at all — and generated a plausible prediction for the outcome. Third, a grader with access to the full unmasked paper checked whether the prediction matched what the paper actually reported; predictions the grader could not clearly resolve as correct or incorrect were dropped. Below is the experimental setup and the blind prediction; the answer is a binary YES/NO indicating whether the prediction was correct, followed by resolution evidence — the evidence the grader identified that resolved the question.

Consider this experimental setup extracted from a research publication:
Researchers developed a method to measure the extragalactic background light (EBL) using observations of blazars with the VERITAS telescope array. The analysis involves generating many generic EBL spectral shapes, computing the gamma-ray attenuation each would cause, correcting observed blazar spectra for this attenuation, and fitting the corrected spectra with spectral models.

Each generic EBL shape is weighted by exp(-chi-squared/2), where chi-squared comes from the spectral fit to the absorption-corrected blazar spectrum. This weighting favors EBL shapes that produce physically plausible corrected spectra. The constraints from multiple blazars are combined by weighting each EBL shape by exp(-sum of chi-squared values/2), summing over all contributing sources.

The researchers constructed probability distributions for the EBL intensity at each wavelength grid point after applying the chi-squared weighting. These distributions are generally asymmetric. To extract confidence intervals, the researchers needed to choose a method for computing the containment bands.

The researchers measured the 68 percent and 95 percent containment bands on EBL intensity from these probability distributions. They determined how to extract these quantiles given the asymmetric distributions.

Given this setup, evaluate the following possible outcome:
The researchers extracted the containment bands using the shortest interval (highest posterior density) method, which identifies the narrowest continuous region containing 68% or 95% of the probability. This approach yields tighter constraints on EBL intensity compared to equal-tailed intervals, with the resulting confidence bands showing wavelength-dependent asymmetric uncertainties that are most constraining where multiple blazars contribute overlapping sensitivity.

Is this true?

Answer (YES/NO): NO